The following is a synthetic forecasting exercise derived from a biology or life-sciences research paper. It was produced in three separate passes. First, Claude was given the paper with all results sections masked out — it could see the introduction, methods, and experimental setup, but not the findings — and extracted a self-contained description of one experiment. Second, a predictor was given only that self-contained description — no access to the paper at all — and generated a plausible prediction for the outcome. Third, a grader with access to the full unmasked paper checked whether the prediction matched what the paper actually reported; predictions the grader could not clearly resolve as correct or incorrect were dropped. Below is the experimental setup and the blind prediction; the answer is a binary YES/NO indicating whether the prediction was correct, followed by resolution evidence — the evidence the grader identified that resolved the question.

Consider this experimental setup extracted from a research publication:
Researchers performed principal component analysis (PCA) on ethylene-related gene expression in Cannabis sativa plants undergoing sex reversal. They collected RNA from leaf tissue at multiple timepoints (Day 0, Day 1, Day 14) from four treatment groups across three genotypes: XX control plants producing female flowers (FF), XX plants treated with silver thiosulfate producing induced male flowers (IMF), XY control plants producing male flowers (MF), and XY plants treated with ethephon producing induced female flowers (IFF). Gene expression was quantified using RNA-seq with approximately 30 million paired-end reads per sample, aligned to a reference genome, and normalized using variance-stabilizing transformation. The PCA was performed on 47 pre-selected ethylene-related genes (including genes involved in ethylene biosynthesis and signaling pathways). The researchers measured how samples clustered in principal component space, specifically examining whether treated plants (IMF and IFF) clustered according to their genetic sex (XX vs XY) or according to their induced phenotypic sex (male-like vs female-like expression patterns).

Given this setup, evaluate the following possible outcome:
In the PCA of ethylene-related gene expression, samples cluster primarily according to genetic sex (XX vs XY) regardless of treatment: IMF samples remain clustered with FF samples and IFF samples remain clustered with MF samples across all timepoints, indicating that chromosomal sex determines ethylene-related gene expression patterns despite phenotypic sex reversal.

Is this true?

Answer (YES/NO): NO